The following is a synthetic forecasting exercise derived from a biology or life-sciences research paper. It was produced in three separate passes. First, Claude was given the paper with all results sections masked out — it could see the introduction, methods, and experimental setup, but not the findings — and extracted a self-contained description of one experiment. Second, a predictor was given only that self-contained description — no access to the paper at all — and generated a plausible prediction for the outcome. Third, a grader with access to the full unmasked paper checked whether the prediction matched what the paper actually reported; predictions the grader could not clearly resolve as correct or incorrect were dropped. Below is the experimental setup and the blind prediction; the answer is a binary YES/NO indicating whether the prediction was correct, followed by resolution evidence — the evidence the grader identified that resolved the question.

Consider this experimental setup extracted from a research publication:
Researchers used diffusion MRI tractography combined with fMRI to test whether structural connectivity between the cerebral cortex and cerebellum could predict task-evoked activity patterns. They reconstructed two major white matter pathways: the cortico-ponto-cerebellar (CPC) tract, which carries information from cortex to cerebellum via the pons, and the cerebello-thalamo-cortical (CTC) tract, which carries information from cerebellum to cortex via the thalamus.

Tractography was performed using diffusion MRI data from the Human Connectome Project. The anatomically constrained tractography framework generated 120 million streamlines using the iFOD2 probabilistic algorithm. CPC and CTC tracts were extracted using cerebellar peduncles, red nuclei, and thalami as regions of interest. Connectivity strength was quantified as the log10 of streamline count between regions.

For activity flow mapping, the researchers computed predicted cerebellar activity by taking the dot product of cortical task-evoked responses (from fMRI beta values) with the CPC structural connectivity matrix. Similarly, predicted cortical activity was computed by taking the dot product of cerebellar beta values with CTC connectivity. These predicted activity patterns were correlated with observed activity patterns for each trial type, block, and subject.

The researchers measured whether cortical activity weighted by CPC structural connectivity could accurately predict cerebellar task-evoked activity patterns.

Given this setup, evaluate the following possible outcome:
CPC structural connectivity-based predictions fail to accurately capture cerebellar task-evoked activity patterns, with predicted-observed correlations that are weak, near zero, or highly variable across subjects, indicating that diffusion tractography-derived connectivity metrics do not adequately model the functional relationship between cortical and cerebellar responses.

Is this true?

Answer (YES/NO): NO